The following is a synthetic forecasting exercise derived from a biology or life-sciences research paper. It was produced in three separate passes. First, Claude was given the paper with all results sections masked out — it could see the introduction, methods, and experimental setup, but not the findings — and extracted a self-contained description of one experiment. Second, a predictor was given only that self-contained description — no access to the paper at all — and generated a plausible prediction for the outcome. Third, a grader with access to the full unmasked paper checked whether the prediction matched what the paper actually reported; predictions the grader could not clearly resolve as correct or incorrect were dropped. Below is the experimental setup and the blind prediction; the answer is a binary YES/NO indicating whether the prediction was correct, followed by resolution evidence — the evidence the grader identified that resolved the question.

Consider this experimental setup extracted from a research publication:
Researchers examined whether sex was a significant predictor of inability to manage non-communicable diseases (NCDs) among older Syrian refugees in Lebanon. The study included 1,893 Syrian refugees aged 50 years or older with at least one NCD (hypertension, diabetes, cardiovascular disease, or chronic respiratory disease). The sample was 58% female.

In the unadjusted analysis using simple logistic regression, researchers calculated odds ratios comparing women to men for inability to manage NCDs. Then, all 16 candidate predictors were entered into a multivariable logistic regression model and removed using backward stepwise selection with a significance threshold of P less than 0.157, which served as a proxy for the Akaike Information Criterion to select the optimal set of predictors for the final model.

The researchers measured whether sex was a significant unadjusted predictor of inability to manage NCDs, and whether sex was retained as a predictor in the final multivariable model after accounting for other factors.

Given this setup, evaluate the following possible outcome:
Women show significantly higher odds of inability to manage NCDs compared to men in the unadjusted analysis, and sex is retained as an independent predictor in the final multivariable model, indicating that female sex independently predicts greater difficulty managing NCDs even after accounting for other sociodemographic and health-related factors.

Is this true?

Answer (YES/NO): NO